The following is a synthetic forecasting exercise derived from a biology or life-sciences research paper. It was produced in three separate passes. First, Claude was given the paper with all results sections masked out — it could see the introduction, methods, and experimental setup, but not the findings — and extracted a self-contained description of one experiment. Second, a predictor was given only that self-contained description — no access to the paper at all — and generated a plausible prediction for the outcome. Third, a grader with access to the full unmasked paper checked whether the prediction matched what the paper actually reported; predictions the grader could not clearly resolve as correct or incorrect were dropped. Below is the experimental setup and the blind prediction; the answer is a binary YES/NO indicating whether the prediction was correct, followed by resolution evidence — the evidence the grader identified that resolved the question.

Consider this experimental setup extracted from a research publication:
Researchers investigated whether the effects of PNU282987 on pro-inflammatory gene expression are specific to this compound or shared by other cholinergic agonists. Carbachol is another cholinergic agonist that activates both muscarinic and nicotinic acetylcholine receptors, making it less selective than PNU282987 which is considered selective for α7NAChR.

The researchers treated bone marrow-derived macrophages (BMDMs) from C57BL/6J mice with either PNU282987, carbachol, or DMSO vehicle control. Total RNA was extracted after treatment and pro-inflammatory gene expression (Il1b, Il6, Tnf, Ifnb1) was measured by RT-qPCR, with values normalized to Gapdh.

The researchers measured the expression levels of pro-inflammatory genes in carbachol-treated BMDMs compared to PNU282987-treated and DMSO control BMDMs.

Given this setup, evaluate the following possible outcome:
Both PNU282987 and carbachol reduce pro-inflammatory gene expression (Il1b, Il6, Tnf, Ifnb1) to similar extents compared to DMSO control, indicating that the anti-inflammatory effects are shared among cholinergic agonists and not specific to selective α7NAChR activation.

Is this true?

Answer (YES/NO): NO